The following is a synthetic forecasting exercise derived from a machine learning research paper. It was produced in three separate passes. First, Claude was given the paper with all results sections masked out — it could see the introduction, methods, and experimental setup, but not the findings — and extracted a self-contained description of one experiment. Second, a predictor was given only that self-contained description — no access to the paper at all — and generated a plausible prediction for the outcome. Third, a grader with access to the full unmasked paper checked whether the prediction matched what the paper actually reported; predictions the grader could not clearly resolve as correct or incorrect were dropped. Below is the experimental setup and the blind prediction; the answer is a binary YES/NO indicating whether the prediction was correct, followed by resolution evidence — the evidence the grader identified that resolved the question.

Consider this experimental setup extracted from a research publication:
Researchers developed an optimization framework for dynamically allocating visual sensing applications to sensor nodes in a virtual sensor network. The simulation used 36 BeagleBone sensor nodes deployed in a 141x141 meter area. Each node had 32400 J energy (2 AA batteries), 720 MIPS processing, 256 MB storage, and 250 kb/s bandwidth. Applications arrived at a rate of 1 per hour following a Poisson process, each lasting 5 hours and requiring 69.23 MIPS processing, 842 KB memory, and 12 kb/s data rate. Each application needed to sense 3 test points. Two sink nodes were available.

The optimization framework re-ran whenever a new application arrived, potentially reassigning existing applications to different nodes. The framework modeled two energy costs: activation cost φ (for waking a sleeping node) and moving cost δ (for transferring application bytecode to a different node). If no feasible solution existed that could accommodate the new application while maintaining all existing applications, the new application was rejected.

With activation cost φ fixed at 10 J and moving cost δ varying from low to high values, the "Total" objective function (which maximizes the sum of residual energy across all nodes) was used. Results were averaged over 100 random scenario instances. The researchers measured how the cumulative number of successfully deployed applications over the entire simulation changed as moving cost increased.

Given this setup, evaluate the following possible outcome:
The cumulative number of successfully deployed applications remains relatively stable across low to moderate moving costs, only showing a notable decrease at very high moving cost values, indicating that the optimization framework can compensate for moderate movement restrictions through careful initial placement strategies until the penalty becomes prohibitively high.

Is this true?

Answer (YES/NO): NO